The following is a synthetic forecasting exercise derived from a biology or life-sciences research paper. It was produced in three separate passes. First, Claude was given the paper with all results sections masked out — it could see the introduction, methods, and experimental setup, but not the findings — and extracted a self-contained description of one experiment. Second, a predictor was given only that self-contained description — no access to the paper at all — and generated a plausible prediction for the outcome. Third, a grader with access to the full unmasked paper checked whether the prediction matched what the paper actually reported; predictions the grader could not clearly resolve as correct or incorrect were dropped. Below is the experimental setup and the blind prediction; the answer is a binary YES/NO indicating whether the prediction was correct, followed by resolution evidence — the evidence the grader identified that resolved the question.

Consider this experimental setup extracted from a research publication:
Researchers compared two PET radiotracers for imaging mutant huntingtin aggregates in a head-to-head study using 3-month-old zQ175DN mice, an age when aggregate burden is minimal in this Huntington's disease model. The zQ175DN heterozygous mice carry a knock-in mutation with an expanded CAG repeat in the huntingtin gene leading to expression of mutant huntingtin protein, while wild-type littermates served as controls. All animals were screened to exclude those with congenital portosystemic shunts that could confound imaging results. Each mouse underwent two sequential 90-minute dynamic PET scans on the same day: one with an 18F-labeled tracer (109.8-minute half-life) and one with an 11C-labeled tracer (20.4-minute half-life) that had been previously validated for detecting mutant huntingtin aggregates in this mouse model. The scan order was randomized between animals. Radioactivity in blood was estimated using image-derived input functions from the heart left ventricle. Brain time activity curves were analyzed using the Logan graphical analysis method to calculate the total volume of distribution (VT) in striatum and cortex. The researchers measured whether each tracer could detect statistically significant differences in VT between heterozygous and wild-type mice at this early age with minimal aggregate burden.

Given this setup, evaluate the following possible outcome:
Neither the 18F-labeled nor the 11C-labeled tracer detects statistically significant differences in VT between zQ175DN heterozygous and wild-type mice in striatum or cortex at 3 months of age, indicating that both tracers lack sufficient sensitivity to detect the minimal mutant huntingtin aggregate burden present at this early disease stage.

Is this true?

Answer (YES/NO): NO